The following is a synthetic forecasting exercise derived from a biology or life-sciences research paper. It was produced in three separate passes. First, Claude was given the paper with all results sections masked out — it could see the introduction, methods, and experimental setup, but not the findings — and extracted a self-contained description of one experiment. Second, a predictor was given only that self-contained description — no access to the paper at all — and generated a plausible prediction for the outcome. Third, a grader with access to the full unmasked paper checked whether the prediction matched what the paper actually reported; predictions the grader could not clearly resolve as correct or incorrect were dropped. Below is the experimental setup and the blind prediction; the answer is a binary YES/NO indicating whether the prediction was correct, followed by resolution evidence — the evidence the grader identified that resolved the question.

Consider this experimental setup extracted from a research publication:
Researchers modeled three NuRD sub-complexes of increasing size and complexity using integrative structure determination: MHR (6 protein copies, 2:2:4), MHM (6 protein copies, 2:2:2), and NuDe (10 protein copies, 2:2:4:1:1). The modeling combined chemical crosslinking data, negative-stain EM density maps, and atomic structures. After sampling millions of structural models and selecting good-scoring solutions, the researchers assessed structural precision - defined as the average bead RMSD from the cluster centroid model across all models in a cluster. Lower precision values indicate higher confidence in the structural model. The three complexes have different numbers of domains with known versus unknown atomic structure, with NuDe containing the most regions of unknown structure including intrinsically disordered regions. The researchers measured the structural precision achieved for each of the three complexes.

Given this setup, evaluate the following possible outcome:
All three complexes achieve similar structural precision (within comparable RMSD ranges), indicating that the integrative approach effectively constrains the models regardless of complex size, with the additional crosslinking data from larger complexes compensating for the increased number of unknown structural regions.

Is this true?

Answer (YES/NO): NO